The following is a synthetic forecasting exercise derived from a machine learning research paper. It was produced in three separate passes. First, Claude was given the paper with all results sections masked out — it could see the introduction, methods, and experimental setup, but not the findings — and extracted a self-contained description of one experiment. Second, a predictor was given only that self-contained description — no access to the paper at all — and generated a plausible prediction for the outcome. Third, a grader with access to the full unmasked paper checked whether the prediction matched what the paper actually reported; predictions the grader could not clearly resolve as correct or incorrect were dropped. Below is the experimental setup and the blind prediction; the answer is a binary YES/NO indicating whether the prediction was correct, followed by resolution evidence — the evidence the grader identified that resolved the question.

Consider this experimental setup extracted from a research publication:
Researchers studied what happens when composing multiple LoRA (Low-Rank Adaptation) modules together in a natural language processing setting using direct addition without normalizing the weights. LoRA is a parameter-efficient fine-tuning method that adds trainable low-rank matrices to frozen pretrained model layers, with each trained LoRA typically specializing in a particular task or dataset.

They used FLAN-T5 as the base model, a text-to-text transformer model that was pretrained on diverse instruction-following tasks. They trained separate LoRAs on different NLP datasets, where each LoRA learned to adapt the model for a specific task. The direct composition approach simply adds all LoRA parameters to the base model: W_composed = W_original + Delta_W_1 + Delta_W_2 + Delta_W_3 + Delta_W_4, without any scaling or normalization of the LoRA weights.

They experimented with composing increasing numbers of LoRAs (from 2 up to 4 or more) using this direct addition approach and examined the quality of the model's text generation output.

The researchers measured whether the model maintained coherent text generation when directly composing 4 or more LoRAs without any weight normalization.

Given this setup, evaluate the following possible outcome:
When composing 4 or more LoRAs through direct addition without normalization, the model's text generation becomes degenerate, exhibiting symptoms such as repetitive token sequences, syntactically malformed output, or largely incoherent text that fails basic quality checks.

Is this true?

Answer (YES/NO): YES